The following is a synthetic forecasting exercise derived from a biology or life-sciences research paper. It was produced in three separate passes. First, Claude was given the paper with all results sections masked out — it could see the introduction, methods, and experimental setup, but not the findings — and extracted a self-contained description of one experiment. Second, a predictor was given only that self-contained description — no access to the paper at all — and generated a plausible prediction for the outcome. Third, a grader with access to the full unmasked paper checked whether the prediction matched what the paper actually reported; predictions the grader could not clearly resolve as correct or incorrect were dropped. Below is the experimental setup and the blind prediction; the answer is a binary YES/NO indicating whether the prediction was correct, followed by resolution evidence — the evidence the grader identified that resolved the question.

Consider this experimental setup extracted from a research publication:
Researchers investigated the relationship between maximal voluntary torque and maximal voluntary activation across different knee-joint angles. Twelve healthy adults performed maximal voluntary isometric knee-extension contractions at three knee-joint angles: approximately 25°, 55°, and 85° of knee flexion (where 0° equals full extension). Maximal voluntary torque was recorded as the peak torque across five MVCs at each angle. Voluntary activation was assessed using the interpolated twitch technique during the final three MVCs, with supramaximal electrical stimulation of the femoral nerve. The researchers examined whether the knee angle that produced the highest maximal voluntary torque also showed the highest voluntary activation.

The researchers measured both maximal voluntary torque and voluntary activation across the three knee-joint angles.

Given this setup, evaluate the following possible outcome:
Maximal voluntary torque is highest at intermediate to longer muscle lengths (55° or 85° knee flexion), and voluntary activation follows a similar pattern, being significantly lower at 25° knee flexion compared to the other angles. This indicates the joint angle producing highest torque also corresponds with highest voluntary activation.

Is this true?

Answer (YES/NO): NO